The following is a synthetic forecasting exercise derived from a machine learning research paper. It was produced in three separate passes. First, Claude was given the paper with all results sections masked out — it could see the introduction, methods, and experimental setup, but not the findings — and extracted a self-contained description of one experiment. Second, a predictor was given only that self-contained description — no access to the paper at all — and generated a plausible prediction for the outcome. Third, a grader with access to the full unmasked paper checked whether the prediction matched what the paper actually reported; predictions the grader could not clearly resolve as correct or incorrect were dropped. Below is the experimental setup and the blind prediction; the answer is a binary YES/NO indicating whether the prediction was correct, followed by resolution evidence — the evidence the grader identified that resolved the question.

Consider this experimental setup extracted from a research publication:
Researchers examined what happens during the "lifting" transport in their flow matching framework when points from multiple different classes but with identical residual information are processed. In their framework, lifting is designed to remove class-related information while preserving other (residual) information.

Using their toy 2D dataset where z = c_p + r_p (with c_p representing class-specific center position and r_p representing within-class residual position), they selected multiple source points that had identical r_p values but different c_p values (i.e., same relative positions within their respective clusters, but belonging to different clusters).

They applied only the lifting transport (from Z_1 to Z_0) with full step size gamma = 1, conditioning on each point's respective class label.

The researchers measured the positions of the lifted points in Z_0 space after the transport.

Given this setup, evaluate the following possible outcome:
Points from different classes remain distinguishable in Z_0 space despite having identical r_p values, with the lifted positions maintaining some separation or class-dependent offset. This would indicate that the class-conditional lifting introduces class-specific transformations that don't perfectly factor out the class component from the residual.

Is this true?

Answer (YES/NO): NO